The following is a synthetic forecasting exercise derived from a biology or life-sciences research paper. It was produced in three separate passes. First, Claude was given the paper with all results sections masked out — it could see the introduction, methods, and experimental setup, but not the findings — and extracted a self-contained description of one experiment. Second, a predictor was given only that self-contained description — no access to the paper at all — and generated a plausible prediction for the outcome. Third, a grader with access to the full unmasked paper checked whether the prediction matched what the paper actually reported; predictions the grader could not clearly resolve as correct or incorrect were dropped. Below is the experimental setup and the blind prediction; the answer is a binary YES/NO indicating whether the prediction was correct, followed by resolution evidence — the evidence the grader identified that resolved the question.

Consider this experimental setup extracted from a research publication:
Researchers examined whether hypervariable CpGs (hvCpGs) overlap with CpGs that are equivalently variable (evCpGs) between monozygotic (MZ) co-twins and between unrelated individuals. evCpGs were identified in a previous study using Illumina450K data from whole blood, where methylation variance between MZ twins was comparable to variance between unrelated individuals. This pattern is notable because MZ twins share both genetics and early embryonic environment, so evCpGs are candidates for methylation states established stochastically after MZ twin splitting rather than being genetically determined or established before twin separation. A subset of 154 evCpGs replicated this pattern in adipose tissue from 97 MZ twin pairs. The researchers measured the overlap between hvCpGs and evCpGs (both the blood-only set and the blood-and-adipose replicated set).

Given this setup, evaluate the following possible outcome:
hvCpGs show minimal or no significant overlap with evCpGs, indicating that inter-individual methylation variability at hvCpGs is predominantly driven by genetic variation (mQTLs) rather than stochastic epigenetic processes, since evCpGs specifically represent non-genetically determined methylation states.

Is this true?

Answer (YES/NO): NO